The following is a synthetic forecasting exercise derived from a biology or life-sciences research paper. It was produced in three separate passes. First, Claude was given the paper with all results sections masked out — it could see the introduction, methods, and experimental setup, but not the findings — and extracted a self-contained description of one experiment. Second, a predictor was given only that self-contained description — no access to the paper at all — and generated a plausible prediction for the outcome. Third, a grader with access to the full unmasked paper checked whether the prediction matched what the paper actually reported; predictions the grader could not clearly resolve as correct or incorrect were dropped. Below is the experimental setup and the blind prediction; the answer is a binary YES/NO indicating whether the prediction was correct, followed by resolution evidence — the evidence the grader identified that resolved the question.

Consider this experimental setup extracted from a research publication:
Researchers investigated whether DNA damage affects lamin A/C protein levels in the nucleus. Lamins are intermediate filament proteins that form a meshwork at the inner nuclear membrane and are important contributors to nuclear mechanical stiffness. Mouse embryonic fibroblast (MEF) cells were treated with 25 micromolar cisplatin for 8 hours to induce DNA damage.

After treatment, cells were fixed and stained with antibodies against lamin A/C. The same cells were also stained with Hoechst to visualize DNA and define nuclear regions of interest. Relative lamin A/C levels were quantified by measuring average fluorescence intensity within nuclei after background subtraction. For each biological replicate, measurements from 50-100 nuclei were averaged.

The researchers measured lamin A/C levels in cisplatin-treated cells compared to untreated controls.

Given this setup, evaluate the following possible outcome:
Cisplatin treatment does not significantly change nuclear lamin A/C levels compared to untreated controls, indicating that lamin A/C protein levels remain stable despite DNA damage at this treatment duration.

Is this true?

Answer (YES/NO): YES